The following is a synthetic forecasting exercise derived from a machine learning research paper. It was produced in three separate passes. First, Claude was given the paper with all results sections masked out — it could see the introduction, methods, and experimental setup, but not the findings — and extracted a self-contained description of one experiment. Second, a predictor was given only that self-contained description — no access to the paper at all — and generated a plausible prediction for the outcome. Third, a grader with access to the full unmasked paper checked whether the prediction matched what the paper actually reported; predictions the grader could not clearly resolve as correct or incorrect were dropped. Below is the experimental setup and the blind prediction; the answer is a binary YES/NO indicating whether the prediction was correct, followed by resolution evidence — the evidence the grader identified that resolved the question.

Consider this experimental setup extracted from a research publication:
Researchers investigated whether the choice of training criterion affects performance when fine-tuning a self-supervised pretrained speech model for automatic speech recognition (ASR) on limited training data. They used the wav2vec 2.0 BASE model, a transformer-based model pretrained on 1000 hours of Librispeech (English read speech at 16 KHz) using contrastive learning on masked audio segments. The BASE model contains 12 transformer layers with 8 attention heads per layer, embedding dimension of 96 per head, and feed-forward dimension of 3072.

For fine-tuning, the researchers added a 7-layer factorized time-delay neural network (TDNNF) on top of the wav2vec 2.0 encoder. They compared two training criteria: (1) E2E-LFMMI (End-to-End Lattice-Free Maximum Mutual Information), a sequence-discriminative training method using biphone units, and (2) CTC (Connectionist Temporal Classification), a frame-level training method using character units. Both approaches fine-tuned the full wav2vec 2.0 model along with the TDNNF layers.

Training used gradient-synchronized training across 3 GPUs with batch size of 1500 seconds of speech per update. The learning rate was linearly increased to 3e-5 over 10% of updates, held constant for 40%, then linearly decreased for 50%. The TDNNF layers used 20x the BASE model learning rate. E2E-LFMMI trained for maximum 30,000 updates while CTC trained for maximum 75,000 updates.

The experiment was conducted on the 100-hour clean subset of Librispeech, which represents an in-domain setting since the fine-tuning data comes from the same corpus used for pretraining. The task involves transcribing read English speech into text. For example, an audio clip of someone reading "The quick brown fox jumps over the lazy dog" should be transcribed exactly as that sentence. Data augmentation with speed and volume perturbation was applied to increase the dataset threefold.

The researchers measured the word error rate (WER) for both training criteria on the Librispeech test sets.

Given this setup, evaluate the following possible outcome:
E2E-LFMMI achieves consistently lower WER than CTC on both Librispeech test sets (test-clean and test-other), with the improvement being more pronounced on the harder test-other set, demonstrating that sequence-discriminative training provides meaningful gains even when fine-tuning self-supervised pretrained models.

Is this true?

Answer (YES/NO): NO